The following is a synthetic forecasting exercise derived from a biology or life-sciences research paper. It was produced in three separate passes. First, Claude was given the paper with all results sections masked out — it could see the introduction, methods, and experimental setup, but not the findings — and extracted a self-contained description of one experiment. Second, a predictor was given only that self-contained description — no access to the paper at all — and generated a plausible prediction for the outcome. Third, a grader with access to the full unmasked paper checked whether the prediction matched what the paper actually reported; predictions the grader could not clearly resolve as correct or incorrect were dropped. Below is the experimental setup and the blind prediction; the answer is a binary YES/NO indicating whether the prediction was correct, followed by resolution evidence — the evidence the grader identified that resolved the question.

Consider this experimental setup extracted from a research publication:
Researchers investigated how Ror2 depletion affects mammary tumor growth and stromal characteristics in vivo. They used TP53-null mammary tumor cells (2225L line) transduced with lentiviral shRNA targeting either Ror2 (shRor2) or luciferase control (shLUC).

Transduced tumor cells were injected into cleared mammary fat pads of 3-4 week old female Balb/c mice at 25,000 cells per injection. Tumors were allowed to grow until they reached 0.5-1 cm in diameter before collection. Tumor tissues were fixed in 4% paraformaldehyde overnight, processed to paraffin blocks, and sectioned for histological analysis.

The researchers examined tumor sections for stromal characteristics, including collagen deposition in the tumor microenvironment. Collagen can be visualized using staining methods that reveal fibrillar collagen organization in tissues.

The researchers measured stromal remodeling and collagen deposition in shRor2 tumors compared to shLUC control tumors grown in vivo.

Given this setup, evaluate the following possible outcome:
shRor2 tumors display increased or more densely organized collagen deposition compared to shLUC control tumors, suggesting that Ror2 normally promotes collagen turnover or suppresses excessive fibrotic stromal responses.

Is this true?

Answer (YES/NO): YES